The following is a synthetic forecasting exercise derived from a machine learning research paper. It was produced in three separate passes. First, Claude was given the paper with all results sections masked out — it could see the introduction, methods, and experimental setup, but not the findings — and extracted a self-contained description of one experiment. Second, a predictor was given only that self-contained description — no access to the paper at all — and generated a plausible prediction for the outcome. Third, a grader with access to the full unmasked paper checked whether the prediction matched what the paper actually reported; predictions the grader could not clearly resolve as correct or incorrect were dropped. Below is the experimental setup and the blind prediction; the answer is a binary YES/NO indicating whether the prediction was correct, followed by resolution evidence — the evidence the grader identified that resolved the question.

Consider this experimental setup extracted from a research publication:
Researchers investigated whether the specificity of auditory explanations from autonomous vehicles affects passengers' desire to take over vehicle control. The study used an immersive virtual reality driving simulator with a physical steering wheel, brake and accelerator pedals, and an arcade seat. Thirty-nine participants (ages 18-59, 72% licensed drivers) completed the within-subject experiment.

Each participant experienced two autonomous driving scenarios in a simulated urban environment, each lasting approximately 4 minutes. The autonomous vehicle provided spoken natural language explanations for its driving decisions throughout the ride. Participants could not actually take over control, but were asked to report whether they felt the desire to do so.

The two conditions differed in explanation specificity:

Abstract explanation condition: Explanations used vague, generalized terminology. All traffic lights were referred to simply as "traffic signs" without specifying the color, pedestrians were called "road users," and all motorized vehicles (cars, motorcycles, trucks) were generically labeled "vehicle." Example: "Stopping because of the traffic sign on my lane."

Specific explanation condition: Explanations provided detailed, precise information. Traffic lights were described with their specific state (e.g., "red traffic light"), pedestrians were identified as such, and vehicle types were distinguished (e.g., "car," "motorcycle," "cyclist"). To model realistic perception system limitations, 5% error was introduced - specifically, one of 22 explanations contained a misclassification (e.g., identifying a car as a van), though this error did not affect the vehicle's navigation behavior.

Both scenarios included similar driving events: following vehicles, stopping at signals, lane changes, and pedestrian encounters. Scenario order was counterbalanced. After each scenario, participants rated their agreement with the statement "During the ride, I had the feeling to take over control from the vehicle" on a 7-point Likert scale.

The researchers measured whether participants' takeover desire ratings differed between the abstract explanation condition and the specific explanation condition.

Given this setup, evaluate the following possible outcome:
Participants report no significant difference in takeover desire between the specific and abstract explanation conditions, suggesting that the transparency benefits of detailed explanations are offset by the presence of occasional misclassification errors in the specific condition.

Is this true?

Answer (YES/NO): NO